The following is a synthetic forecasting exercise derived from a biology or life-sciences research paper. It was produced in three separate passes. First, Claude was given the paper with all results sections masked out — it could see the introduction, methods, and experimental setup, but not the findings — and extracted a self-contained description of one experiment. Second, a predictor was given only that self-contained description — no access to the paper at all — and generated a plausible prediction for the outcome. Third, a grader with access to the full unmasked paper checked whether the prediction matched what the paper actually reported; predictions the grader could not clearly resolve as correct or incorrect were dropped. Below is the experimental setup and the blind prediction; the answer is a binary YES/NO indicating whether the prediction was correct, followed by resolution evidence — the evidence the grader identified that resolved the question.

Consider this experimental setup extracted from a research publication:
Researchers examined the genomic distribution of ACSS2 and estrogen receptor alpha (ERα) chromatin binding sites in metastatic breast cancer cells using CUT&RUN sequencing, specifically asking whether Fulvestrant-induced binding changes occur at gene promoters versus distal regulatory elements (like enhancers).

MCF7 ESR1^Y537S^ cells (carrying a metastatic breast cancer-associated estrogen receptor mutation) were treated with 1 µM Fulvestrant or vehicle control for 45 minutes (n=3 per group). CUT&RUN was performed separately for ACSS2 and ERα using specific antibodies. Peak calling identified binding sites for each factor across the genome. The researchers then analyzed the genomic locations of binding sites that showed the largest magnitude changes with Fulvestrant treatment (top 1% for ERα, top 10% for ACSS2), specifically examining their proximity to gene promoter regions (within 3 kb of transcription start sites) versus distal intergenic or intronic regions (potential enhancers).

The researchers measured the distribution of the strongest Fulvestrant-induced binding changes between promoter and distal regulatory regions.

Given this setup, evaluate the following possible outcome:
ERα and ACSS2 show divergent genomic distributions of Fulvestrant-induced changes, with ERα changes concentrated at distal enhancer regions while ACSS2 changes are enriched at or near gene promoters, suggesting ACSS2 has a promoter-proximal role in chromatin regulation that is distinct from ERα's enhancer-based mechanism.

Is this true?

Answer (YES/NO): NO